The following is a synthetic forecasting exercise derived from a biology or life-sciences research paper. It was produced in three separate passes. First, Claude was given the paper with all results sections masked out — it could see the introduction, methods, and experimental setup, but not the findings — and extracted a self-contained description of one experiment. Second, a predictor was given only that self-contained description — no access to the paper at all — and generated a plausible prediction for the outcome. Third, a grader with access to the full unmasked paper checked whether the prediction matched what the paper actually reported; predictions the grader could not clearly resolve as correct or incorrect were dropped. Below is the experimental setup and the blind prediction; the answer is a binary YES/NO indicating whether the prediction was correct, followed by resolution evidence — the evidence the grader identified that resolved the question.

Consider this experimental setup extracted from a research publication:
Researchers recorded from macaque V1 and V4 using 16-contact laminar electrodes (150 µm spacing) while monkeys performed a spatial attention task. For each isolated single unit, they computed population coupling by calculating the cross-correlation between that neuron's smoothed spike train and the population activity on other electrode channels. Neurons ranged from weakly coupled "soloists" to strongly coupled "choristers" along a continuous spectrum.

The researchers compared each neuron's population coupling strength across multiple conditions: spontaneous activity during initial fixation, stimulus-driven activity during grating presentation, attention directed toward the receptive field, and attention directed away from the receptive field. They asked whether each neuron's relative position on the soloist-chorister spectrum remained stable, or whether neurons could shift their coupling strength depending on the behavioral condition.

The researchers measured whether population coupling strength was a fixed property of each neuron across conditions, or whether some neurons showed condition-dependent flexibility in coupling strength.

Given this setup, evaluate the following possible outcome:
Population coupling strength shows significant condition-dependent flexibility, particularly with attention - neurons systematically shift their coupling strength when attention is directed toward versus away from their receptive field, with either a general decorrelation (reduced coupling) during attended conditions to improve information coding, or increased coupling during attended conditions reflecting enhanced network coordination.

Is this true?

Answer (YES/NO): YES